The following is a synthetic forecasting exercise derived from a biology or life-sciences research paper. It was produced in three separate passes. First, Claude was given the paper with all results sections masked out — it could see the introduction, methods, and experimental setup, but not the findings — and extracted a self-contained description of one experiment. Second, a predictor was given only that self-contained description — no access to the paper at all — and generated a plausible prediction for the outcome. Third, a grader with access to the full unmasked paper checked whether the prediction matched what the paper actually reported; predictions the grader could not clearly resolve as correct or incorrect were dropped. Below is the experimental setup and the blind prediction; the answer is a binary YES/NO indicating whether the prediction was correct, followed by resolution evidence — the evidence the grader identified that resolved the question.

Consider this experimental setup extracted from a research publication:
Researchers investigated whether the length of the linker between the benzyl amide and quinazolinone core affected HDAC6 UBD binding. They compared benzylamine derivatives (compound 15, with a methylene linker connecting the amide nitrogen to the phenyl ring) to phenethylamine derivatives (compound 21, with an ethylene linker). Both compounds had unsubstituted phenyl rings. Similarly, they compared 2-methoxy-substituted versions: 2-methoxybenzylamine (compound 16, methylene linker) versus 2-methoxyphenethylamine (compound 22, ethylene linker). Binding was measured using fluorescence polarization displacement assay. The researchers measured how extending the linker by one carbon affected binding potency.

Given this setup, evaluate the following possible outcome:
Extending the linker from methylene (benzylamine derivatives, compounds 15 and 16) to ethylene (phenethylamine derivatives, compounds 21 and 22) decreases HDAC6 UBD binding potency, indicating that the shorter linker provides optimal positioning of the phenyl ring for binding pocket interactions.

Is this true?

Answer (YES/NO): YES